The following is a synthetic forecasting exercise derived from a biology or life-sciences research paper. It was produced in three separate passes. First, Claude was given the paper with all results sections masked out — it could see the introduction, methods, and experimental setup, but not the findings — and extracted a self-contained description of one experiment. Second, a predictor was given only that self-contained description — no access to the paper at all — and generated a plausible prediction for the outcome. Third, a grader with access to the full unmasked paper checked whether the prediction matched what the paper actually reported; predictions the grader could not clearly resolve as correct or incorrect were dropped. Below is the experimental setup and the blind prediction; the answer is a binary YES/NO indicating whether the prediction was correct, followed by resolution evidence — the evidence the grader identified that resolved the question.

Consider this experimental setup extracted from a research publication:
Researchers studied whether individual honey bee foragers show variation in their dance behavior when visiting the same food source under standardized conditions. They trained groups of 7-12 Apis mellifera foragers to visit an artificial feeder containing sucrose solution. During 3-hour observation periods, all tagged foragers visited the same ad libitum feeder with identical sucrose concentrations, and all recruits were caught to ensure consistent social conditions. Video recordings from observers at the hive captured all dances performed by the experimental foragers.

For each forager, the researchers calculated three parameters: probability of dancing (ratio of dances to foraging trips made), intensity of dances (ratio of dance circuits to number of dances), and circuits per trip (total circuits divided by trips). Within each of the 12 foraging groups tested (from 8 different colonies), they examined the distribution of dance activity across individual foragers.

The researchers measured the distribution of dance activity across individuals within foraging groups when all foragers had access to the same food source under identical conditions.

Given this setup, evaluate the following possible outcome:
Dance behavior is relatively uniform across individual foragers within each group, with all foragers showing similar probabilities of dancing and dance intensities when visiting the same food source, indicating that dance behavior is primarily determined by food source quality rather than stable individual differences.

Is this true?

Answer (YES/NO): NO